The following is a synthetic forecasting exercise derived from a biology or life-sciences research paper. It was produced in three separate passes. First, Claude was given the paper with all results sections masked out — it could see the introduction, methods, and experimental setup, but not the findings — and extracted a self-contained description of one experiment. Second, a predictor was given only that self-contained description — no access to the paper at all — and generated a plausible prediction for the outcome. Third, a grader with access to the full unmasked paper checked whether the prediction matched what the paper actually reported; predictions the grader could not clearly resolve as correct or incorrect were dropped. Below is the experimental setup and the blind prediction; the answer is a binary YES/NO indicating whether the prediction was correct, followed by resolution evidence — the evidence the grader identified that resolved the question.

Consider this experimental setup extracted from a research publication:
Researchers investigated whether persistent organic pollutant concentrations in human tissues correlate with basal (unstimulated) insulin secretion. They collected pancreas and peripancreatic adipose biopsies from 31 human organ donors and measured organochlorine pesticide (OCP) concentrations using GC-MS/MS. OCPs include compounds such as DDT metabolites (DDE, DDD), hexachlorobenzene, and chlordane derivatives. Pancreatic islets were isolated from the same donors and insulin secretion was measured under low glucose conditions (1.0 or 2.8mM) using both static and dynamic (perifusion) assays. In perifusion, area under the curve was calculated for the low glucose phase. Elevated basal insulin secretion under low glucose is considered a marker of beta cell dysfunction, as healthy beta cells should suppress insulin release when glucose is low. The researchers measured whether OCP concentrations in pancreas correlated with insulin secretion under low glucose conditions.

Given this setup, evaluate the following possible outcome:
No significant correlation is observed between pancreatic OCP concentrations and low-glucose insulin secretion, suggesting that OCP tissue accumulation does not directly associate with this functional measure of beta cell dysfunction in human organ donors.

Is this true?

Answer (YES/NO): NO